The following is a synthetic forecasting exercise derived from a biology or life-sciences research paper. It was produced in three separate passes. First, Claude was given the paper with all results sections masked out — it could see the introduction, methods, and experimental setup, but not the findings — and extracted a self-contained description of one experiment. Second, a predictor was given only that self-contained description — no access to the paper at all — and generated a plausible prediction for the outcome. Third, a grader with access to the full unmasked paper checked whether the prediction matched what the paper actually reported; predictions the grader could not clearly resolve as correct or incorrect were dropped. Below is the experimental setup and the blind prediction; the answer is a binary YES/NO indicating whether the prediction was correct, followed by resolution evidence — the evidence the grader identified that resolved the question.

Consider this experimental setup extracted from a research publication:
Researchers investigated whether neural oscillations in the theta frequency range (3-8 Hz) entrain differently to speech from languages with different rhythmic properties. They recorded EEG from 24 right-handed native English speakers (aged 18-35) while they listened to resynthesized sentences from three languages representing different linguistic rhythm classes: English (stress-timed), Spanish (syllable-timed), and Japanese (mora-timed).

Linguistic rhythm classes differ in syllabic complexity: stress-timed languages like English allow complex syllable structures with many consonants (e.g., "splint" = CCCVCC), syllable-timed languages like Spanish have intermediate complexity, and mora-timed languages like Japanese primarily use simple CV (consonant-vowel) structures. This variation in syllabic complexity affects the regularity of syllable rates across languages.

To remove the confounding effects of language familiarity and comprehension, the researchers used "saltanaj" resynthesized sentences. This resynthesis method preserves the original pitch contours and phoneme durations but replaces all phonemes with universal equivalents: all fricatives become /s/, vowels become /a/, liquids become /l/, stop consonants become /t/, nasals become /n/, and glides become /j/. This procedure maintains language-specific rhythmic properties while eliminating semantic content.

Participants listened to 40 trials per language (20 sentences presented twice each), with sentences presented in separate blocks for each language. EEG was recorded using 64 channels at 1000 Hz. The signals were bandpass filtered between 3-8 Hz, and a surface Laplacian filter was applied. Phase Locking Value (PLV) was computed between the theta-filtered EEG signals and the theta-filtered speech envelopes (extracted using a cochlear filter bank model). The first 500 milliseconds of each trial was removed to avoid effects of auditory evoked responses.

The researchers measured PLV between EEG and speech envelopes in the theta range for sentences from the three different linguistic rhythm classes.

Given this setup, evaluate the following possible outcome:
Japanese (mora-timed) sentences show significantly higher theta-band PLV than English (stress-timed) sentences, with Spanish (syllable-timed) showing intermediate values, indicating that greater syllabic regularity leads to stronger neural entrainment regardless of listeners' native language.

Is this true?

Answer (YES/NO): YES